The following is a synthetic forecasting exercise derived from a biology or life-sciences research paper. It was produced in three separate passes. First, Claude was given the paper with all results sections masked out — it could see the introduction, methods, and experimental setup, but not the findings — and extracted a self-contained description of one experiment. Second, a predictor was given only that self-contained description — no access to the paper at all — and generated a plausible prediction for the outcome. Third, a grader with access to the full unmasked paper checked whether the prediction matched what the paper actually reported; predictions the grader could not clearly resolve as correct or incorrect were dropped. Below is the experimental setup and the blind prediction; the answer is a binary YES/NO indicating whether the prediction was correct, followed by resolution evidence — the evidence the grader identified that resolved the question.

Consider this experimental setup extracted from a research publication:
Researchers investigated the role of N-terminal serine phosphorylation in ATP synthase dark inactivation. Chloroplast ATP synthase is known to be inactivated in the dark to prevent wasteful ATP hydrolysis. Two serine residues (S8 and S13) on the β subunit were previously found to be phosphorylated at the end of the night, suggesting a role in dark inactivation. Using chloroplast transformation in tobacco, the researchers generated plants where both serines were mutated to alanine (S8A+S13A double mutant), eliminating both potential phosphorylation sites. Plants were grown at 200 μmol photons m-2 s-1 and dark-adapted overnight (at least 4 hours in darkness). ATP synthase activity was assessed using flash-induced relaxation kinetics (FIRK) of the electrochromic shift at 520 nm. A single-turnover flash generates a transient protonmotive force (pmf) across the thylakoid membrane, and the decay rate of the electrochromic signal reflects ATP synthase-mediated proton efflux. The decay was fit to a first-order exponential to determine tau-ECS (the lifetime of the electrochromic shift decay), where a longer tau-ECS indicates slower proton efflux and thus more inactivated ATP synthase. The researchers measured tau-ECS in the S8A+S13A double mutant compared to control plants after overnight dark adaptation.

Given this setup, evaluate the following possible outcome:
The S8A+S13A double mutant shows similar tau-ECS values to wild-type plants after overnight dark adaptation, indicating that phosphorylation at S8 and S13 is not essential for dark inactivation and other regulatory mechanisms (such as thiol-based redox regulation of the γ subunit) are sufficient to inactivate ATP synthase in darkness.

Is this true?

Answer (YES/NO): YES